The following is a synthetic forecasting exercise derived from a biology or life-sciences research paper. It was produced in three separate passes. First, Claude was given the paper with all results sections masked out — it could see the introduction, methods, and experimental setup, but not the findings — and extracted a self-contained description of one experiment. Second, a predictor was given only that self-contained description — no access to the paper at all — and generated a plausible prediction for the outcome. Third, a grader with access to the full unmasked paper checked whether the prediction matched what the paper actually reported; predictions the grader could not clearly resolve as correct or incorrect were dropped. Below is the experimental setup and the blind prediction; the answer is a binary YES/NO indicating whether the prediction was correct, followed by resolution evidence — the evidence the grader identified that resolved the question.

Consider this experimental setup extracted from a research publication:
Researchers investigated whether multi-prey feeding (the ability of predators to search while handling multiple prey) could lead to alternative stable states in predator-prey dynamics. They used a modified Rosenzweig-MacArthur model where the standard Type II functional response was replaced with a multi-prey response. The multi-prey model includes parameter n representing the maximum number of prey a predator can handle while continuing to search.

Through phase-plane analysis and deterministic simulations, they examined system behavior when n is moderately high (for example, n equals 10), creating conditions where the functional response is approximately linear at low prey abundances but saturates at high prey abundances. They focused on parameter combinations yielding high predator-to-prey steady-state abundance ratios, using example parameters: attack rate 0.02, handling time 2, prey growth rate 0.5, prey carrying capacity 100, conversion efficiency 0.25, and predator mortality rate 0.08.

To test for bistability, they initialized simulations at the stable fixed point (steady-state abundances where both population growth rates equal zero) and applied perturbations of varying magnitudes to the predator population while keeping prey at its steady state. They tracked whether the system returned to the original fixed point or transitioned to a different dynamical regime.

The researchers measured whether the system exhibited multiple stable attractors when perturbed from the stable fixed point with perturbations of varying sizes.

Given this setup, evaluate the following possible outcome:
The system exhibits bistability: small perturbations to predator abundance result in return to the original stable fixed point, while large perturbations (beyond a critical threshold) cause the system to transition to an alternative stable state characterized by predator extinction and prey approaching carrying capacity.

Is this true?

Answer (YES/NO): NO